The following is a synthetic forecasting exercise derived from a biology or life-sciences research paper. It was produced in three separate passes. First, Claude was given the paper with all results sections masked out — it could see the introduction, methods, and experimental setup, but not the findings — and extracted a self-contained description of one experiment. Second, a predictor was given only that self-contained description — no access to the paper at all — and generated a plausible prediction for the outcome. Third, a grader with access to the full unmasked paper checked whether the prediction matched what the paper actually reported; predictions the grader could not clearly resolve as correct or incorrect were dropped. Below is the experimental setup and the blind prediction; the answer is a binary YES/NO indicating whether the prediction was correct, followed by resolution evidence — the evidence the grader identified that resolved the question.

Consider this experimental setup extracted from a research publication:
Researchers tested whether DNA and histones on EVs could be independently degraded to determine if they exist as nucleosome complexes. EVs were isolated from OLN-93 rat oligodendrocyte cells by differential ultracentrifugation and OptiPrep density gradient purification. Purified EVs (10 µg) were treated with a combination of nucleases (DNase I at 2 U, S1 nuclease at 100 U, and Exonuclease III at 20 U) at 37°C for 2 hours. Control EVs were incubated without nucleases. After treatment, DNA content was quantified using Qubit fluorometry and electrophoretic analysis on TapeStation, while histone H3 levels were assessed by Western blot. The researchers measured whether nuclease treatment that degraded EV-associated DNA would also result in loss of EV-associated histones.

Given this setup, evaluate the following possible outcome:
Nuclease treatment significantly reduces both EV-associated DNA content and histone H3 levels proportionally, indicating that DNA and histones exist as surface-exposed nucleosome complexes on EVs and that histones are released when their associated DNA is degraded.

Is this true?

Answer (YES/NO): NO